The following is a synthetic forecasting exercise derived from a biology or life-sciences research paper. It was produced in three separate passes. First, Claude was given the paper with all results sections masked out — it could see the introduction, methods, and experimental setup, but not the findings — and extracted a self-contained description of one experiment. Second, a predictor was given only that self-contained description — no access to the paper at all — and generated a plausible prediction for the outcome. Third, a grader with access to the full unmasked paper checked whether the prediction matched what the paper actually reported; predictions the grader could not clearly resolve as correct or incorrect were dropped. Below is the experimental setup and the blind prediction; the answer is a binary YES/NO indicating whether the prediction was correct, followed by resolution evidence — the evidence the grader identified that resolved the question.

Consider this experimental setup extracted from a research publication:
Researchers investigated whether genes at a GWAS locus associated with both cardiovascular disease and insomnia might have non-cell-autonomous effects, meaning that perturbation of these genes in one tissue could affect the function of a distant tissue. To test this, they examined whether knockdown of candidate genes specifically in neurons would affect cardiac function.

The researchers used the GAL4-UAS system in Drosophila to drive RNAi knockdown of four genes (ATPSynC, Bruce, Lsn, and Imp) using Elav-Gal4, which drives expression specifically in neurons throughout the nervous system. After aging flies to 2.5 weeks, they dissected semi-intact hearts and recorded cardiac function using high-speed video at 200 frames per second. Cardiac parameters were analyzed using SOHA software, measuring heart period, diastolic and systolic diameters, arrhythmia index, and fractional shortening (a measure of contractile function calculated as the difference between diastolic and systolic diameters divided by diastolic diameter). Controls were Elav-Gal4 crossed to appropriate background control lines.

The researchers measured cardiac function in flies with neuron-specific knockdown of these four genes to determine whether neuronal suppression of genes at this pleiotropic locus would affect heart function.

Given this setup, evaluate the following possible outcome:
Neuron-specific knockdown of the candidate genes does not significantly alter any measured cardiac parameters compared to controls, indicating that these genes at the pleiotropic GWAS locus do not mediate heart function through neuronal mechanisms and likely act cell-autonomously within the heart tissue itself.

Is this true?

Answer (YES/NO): NO